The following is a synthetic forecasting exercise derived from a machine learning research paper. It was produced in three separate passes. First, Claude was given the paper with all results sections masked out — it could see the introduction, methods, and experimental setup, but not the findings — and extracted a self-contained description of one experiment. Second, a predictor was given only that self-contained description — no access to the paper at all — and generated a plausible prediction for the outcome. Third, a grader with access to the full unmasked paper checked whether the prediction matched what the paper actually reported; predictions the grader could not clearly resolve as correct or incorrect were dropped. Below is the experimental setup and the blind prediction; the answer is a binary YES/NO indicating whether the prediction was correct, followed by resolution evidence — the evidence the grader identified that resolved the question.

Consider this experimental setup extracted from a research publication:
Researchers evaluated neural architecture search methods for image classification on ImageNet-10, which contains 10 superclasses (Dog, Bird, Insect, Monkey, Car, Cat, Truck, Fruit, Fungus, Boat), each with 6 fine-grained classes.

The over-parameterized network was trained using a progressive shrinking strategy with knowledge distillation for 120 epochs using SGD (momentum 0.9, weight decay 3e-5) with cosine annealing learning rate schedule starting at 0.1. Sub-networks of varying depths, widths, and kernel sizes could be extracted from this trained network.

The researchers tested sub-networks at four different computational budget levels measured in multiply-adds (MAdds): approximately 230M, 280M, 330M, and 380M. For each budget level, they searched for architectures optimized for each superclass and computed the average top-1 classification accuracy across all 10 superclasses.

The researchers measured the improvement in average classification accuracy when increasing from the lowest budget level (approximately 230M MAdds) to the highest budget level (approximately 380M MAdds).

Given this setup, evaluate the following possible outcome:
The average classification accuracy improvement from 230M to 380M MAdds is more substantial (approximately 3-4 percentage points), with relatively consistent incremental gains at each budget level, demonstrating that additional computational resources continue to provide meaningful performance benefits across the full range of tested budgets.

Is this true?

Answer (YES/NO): NO